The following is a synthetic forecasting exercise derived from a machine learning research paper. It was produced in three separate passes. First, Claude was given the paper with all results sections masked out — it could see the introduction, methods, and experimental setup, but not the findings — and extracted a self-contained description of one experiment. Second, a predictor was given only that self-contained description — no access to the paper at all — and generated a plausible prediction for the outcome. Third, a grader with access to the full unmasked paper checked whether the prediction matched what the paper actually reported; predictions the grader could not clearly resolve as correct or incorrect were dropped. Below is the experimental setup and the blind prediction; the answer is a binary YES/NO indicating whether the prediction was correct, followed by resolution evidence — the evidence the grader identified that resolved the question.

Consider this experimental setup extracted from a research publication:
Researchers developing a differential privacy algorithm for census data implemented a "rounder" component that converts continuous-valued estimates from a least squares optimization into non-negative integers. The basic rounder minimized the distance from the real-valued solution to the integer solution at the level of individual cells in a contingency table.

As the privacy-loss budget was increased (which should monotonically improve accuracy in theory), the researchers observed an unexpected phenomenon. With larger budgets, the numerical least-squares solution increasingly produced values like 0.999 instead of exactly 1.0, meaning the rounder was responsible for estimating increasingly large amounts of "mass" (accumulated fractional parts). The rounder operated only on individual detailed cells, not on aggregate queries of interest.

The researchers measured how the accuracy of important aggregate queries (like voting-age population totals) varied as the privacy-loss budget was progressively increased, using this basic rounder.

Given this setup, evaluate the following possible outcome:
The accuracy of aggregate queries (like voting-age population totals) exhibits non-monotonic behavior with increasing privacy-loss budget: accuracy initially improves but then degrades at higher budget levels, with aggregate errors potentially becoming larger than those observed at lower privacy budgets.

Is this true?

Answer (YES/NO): YES